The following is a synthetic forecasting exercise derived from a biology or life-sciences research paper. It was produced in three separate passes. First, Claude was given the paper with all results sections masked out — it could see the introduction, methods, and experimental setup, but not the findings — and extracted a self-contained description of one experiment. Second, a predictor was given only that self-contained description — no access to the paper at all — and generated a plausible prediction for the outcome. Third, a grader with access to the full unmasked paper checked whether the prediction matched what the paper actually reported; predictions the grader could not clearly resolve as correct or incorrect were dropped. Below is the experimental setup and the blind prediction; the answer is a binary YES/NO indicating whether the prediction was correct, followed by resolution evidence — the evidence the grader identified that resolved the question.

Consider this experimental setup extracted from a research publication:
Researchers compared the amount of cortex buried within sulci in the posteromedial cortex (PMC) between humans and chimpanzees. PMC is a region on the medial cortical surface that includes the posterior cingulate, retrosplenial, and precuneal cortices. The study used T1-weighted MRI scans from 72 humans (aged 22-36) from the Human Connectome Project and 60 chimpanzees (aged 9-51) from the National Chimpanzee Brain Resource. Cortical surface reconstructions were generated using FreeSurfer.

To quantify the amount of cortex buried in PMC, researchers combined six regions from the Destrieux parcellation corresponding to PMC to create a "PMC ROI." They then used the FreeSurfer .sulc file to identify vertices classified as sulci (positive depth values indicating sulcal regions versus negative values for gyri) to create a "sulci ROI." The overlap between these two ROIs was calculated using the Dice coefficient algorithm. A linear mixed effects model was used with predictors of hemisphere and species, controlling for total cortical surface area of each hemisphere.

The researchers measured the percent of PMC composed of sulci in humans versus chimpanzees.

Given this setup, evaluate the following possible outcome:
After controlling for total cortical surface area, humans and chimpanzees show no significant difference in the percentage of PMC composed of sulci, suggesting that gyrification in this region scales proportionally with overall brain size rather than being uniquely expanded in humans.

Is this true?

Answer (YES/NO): NO